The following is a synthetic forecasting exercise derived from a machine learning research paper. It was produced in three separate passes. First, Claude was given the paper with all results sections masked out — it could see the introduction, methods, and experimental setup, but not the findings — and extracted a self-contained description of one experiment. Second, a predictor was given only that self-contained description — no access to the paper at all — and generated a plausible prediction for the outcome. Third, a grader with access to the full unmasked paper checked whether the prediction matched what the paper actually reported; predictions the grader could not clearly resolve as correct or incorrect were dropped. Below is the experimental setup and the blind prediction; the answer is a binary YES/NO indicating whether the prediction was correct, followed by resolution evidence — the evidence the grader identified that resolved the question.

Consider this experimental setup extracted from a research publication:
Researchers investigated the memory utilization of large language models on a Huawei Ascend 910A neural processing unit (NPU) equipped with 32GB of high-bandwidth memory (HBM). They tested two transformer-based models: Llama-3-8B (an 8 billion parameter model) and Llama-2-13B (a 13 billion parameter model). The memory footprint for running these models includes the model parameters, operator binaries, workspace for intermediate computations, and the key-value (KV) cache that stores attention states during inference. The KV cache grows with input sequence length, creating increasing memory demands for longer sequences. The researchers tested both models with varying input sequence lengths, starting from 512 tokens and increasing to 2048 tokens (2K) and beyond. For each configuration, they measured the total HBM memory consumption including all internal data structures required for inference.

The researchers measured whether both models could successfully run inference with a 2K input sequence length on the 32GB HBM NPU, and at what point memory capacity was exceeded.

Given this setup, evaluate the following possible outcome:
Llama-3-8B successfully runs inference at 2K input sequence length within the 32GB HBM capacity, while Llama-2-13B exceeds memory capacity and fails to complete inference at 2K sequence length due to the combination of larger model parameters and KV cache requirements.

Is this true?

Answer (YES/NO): NO